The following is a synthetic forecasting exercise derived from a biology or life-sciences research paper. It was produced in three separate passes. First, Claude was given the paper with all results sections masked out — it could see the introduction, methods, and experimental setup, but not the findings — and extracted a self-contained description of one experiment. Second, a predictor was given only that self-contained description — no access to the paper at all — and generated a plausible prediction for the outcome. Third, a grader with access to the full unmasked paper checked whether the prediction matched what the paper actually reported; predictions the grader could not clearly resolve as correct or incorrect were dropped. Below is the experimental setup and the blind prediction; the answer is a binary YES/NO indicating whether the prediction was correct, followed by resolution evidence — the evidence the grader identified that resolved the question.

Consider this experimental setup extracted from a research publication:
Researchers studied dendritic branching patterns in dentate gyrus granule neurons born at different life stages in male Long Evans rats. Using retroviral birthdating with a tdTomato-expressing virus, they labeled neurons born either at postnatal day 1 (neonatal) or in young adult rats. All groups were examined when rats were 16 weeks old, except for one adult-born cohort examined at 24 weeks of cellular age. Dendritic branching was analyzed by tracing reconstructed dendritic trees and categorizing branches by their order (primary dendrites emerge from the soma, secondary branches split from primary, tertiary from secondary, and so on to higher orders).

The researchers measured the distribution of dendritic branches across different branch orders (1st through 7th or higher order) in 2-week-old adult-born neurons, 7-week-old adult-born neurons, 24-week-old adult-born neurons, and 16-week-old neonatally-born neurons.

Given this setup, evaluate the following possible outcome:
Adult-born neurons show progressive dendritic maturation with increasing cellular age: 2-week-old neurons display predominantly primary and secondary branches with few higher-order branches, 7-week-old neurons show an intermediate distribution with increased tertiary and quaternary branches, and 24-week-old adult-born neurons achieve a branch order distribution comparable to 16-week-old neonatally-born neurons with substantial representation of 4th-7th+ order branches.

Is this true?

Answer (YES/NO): NO